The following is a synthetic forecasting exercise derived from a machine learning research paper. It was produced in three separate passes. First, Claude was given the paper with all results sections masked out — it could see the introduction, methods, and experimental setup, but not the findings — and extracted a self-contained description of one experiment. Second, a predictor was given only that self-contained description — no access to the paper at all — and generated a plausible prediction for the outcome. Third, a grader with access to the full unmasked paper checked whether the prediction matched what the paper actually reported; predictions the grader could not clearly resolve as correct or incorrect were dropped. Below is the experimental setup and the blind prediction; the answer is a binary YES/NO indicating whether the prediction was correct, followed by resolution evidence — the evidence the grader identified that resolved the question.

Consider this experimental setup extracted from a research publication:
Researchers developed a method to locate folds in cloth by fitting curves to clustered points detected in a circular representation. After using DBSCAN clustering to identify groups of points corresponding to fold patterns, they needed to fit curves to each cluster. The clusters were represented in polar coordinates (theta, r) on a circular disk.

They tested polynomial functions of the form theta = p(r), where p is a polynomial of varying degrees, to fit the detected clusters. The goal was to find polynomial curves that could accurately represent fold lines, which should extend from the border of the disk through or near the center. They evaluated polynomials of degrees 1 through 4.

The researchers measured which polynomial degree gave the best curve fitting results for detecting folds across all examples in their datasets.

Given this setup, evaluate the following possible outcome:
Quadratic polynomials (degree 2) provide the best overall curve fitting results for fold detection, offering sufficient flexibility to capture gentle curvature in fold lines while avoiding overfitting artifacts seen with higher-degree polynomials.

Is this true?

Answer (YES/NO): NO